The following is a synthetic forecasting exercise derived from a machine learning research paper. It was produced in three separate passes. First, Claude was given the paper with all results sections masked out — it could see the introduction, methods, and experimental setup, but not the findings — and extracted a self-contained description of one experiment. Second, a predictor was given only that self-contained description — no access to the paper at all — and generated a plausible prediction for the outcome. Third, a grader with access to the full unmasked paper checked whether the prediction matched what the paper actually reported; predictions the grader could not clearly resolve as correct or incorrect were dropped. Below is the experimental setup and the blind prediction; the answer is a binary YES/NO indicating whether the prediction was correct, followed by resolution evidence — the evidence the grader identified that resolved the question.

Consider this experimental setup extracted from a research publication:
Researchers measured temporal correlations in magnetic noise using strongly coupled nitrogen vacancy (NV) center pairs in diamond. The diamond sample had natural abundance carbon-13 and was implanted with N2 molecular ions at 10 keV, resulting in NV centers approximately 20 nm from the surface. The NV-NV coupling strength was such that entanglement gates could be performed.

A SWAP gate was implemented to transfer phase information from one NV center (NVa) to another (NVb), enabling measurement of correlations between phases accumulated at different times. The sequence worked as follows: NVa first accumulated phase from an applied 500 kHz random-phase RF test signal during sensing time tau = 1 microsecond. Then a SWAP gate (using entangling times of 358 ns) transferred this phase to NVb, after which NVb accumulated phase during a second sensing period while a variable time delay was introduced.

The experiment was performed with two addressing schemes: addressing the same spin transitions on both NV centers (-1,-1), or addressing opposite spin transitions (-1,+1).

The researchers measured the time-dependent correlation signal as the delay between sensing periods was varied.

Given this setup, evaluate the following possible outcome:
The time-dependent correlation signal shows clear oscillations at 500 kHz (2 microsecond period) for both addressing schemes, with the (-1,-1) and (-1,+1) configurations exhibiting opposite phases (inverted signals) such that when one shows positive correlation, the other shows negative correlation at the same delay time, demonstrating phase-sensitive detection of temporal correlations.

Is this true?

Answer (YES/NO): YES